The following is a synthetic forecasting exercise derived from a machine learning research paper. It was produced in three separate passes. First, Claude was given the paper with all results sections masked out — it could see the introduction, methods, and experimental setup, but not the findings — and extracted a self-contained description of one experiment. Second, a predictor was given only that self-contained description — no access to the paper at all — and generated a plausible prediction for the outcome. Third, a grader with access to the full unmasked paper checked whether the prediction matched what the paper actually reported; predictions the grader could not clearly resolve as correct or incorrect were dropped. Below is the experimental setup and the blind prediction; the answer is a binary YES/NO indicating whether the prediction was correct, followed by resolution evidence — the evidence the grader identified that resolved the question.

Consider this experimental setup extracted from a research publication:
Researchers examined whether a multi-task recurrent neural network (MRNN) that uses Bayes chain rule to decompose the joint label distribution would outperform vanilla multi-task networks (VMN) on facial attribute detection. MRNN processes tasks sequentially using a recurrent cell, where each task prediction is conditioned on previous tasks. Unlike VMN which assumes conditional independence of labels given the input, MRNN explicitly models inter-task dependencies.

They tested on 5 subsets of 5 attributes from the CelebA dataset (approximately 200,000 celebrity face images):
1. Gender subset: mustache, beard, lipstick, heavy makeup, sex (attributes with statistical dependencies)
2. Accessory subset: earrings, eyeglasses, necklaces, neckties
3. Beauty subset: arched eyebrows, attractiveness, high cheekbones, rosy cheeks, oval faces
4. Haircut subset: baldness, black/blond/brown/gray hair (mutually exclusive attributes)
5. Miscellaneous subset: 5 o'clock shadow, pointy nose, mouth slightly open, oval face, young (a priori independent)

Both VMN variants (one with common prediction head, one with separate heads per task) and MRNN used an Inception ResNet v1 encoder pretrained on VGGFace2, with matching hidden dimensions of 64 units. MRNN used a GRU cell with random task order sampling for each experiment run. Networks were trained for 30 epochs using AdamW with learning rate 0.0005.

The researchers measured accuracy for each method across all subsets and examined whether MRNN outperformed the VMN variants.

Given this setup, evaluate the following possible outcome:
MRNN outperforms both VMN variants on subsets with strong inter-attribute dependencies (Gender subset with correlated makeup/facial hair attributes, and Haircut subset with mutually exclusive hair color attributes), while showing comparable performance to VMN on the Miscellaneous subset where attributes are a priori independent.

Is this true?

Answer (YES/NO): NO